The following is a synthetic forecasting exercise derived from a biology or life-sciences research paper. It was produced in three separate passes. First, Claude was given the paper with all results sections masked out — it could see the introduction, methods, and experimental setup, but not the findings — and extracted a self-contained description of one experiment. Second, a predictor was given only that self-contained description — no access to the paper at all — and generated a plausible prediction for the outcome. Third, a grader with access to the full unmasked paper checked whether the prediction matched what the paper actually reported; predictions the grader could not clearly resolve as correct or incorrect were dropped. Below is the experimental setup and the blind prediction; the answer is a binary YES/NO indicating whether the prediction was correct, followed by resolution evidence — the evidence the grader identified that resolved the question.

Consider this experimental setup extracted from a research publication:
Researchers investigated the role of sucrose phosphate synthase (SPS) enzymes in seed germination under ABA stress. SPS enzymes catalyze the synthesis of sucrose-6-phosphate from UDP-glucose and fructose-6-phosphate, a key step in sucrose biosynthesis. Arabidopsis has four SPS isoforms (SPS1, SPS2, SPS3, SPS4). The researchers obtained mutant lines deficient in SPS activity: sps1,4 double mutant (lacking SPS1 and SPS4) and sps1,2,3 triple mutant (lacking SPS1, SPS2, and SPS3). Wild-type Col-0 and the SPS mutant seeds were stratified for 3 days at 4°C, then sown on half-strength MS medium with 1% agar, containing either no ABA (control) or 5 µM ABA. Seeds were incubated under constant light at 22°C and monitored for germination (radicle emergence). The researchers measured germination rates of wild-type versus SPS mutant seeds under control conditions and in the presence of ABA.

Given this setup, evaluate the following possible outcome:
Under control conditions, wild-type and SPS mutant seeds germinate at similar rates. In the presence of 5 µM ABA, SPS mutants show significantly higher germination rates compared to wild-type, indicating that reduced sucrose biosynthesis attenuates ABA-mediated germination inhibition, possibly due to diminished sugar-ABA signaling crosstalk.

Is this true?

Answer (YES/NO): NO